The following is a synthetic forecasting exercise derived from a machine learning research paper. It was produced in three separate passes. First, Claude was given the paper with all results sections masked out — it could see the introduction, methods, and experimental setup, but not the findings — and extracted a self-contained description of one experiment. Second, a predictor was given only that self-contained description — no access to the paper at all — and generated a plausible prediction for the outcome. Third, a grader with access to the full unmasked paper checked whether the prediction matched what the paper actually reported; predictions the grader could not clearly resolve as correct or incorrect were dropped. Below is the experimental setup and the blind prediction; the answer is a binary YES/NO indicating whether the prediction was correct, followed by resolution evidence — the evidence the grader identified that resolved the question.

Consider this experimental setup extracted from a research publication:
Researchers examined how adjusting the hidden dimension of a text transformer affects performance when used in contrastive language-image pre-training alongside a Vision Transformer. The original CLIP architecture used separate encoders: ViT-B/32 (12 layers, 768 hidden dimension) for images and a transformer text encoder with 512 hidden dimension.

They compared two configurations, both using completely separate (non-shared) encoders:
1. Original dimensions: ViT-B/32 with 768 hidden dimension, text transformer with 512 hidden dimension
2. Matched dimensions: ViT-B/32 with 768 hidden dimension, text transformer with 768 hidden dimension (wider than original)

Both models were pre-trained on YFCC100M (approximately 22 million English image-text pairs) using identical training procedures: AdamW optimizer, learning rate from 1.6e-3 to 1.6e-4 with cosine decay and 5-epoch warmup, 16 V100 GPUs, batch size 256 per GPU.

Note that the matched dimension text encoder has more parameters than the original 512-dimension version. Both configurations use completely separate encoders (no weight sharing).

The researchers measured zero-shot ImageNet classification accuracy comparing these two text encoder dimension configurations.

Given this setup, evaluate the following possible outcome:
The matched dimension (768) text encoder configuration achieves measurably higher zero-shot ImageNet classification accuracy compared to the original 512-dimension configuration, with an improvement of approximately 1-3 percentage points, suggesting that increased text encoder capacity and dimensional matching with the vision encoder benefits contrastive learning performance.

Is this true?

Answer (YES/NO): NO